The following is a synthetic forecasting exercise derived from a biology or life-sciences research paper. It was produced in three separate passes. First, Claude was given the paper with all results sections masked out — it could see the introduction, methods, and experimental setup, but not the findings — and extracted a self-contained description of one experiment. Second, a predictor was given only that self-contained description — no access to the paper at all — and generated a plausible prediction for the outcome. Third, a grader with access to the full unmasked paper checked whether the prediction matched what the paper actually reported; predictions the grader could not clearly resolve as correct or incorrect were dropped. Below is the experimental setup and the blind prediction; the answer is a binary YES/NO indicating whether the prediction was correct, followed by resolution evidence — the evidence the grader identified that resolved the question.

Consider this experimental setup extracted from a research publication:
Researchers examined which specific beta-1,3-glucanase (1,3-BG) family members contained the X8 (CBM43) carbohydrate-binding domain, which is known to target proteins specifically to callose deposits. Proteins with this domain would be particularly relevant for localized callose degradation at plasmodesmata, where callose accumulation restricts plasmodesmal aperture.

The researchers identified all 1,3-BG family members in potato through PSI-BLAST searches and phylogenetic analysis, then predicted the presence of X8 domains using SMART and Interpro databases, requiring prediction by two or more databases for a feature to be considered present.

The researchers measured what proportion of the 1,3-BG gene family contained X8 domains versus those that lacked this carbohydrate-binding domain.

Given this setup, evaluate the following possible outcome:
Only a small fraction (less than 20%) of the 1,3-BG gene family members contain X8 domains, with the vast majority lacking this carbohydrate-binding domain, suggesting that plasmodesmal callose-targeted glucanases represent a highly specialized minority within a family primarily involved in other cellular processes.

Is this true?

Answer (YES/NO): NO